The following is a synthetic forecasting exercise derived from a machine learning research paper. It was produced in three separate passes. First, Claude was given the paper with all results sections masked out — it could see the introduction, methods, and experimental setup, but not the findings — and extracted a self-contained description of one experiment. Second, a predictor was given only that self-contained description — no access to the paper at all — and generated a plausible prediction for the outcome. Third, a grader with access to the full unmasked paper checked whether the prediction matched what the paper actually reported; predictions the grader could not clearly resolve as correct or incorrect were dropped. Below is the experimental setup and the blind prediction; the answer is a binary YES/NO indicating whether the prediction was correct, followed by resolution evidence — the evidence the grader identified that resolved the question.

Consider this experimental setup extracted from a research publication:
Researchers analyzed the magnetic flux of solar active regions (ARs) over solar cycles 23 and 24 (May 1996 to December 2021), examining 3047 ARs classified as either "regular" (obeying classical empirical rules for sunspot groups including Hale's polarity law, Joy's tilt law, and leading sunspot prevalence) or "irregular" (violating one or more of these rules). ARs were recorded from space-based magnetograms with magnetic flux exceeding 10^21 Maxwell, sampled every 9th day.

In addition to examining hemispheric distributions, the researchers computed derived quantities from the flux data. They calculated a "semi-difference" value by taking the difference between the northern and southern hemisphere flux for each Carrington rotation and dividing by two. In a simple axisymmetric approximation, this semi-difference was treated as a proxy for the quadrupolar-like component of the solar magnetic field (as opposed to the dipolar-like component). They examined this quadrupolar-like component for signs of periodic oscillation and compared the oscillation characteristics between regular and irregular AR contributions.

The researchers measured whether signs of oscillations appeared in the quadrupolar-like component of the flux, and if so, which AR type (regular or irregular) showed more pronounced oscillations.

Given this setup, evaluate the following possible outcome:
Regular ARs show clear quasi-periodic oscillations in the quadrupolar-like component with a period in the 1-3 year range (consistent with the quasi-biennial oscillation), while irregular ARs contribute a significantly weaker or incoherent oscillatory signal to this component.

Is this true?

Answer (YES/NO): NO